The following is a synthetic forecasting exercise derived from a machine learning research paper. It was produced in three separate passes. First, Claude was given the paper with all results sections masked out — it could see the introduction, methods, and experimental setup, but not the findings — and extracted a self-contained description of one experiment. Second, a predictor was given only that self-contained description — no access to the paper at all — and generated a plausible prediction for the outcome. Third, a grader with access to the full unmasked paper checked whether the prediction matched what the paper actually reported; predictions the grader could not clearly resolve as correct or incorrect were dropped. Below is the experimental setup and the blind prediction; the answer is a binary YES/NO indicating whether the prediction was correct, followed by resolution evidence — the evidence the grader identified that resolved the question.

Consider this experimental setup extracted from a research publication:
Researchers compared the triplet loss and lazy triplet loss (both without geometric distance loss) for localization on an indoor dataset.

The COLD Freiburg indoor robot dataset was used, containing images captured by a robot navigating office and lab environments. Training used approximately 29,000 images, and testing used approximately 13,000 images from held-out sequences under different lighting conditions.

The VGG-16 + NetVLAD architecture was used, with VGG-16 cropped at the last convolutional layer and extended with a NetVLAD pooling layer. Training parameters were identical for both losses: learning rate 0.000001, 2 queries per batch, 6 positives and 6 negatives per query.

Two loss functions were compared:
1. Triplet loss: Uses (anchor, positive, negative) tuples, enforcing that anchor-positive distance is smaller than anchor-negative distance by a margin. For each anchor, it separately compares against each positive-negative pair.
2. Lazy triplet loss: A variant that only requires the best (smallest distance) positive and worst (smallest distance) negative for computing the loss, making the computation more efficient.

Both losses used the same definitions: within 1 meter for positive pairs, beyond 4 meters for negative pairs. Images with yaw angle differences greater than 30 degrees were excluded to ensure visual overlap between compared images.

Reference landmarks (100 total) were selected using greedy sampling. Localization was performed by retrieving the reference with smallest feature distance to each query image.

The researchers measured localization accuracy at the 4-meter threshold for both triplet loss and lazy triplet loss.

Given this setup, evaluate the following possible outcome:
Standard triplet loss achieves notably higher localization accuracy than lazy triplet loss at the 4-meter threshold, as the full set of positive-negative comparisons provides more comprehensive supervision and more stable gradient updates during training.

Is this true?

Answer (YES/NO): NO